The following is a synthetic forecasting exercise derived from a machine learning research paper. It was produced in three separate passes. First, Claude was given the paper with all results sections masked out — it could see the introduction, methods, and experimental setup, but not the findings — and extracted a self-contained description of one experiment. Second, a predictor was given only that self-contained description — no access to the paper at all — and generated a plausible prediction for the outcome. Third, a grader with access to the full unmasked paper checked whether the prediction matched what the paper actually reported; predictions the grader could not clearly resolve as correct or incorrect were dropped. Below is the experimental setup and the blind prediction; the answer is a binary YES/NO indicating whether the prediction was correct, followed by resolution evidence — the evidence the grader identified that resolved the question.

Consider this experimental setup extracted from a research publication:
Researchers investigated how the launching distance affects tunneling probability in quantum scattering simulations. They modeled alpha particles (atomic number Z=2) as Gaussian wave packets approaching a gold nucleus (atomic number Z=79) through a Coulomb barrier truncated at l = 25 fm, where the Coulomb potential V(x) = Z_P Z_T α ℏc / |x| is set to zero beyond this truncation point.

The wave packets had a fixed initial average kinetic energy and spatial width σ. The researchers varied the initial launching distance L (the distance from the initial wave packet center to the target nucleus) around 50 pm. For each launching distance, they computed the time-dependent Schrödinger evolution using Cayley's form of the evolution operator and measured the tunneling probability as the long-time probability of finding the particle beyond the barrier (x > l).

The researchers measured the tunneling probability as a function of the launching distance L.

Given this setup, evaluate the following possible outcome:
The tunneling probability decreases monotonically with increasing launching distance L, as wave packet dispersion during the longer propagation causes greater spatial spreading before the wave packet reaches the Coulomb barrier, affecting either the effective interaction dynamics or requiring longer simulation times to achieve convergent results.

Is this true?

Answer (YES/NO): NO